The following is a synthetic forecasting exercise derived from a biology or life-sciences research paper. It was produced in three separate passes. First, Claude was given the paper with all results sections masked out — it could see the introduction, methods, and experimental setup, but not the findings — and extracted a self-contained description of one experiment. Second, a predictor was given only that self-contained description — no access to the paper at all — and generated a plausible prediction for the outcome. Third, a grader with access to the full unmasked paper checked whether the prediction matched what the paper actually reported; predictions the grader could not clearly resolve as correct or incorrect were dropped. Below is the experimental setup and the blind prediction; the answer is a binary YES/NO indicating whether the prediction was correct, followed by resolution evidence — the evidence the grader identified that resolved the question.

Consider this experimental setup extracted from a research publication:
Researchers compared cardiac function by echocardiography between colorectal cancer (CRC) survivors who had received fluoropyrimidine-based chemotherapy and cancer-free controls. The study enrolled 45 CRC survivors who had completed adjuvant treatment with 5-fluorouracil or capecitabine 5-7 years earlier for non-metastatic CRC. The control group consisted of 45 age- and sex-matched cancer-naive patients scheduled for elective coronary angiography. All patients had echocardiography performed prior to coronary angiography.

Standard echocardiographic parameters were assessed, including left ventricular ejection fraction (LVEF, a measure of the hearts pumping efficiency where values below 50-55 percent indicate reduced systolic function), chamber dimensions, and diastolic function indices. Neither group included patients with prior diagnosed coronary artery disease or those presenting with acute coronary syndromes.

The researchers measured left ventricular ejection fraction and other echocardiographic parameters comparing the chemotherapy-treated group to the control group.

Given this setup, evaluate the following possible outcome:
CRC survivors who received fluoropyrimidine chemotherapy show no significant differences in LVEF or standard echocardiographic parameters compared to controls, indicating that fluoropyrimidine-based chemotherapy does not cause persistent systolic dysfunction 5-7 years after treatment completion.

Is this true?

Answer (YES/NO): NO